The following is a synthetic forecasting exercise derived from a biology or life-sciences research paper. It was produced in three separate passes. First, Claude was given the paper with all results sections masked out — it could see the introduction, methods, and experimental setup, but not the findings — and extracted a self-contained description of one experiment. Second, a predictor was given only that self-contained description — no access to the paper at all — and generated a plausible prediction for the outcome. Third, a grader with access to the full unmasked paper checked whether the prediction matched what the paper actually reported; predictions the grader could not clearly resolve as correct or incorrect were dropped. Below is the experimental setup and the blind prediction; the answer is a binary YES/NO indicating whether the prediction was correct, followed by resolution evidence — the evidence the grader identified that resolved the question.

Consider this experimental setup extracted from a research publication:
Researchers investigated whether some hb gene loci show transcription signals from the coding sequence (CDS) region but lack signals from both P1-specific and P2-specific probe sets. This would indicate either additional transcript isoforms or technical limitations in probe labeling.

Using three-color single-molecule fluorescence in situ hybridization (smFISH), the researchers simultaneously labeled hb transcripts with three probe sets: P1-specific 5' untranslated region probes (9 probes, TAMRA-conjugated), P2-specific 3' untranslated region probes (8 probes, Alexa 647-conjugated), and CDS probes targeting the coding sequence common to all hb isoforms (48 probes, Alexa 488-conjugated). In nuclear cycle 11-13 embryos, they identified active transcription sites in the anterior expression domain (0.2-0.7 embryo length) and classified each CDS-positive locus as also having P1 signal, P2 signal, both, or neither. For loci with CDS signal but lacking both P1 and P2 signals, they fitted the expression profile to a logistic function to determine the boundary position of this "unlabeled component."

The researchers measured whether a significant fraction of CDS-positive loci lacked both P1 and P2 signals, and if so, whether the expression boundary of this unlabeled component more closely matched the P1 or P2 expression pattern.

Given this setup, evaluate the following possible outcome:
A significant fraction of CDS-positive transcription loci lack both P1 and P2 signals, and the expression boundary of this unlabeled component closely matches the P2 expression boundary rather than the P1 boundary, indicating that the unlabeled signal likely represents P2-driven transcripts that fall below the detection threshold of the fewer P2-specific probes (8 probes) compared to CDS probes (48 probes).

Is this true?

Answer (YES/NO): NO